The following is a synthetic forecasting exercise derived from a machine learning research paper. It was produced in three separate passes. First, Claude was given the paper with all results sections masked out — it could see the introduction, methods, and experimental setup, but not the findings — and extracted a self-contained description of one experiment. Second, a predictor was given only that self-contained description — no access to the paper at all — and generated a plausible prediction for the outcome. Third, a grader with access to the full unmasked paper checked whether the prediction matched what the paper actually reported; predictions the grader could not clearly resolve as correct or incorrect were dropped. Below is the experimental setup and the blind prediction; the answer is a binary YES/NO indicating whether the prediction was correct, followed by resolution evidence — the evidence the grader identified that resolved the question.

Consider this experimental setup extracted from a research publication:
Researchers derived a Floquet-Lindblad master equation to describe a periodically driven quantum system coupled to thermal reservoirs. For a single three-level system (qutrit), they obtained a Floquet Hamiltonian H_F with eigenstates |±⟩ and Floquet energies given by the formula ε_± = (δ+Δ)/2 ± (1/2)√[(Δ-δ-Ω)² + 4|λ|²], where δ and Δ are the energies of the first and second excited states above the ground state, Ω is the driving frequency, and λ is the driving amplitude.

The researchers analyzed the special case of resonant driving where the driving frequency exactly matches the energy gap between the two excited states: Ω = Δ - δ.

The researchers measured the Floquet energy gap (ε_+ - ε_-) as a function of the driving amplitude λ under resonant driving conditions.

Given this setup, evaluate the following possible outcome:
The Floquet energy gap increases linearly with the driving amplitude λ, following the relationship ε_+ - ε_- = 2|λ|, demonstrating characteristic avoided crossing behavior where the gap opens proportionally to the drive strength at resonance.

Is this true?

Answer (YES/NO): YES